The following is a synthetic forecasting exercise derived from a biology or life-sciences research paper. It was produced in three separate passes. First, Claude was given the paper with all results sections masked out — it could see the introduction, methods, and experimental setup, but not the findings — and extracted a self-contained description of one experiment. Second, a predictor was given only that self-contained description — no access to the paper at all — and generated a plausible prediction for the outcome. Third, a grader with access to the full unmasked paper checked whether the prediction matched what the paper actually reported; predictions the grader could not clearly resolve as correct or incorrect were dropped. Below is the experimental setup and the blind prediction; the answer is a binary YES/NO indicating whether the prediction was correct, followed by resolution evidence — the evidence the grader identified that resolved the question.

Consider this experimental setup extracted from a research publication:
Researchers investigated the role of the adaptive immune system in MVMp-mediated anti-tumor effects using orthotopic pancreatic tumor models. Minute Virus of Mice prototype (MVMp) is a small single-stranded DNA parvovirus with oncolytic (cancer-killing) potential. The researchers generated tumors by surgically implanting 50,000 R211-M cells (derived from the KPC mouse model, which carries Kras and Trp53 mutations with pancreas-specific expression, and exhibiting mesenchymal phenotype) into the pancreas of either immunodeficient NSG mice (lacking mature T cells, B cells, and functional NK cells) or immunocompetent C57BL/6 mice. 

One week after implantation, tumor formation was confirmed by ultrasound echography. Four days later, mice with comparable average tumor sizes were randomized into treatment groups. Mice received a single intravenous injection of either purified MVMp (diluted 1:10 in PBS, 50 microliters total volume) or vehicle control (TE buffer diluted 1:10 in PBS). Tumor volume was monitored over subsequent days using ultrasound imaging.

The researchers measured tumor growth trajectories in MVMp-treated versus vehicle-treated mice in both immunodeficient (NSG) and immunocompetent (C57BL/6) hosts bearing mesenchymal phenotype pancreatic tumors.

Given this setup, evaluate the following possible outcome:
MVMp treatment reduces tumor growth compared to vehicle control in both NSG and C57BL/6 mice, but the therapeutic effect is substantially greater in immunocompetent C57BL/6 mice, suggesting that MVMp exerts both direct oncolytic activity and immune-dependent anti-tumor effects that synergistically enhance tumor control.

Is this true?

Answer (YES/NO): NO